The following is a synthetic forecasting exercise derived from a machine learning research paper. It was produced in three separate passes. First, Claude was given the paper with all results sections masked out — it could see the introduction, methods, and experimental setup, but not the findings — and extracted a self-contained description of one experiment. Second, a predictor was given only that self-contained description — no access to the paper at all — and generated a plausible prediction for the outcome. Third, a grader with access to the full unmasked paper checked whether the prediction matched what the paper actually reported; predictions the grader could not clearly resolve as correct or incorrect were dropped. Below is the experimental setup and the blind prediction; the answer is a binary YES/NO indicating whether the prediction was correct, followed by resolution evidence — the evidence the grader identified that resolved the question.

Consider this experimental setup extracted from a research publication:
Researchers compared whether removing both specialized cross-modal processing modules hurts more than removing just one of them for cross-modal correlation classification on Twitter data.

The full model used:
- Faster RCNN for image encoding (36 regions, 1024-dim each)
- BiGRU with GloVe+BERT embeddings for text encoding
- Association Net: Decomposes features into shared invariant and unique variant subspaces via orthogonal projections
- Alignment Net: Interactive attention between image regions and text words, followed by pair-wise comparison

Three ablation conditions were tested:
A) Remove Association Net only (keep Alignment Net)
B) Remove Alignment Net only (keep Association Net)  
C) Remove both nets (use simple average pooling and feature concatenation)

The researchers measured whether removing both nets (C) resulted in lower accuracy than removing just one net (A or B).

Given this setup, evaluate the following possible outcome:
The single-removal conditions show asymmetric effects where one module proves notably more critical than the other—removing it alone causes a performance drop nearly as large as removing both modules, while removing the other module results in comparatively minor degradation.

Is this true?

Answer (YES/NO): YES